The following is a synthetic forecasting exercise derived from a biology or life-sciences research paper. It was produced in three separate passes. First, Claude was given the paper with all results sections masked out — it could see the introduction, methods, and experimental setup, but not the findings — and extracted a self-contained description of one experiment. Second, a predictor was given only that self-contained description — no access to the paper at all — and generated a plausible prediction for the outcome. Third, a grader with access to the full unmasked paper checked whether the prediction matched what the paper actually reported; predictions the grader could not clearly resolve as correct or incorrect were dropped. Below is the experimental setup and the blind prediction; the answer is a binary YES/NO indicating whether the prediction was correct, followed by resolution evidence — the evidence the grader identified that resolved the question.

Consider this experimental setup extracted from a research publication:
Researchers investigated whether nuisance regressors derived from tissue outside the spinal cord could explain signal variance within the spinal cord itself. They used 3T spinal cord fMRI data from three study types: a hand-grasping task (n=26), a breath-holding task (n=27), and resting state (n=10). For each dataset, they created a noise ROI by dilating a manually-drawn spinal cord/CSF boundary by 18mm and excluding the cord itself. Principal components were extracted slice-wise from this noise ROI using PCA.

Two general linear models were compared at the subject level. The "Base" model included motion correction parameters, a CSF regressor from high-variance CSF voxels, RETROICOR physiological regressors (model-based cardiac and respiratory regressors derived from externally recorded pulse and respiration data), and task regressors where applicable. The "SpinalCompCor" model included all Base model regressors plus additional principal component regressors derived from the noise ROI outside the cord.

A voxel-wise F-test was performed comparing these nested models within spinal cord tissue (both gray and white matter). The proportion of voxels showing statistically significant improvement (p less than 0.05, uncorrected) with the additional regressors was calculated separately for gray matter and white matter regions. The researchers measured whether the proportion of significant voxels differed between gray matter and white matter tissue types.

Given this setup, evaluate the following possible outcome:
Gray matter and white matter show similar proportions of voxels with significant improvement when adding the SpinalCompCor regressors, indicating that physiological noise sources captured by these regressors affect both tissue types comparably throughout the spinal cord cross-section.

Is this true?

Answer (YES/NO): YES